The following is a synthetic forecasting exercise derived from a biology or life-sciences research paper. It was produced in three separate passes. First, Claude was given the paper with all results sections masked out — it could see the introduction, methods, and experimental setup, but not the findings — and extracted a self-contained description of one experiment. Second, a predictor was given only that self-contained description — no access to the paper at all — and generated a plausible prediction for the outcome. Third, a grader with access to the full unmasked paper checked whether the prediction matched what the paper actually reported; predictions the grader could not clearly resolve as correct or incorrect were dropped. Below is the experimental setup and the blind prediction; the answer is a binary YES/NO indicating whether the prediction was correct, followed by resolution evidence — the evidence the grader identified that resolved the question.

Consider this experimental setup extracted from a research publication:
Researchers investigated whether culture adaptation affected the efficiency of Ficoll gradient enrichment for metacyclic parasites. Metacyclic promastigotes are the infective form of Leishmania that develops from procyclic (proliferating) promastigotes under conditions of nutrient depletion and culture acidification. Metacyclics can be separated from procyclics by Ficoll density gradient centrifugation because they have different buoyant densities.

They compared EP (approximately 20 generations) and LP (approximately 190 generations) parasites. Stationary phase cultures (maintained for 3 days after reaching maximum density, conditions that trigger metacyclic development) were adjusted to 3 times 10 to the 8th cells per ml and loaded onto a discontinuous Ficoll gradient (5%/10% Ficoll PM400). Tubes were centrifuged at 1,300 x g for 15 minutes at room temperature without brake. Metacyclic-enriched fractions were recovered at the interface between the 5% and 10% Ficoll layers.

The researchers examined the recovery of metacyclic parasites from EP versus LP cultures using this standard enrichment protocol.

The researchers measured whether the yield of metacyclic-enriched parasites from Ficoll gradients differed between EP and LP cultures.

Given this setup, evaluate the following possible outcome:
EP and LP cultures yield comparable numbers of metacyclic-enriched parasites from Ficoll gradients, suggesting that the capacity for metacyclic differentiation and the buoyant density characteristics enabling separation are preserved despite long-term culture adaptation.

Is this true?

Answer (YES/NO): NO